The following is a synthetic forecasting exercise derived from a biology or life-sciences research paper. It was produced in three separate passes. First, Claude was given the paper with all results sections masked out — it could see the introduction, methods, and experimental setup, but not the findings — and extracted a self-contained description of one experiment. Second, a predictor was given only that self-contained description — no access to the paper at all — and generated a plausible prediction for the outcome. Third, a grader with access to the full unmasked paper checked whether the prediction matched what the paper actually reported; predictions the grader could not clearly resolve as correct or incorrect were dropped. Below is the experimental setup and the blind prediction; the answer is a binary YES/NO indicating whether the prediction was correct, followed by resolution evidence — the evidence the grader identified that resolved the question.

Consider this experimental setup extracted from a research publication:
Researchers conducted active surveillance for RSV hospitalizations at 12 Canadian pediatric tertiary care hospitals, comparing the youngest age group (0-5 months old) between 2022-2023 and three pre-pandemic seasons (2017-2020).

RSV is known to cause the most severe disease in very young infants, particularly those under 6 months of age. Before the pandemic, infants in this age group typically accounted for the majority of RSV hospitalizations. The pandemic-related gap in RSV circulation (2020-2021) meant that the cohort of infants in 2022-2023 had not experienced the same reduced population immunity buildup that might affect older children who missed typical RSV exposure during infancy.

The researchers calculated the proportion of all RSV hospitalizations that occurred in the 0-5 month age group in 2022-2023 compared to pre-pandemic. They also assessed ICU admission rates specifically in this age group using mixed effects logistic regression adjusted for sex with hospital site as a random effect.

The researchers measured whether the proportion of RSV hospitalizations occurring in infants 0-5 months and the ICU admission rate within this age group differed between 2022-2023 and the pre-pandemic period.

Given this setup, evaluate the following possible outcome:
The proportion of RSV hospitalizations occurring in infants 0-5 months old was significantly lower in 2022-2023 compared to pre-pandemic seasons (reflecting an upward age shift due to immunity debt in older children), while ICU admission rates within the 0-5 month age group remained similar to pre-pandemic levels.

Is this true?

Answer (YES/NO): NO